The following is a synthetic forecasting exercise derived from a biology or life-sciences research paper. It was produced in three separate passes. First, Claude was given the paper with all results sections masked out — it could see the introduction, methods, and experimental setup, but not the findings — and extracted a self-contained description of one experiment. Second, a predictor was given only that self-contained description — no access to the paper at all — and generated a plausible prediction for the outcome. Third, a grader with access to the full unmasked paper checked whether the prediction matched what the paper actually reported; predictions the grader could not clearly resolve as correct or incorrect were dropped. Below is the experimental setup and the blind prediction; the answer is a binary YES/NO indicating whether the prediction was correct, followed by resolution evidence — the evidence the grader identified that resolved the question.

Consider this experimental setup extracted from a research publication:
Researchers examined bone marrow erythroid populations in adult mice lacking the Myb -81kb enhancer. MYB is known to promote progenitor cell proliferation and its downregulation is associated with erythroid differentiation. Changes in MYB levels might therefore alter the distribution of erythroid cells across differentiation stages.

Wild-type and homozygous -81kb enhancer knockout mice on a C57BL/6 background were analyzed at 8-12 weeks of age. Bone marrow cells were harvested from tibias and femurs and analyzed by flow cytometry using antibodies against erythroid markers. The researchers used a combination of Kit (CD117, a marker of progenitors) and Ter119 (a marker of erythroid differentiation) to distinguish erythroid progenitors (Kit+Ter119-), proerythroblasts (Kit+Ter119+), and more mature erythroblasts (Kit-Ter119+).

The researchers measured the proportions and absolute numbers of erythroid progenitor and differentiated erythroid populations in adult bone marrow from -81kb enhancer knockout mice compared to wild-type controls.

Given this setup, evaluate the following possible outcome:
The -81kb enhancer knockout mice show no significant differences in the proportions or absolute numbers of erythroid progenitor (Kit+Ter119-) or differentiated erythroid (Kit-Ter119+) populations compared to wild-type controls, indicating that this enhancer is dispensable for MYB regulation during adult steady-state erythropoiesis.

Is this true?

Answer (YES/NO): NO